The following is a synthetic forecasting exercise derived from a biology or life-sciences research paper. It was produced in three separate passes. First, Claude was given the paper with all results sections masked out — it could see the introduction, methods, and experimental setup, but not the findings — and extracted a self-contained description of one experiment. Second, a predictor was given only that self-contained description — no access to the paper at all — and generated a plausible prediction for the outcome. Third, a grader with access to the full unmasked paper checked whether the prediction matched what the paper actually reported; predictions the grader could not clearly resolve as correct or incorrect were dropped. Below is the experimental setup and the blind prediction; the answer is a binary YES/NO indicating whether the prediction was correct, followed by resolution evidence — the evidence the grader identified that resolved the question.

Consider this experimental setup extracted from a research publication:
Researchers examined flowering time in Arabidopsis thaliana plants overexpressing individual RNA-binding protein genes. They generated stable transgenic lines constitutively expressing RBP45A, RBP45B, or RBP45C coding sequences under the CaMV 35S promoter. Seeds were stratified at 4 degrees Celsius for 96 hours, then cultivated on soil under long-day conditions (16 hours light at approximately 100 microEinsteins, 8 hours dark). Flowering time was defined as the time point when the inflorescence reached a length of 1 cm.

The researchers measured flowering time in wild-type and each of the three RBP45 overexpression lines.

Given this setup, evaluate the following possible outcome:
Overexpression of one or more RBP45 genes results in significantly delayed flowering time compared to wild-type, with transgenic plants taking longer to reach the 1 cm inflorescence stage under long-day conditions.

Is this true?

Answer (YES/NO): YES